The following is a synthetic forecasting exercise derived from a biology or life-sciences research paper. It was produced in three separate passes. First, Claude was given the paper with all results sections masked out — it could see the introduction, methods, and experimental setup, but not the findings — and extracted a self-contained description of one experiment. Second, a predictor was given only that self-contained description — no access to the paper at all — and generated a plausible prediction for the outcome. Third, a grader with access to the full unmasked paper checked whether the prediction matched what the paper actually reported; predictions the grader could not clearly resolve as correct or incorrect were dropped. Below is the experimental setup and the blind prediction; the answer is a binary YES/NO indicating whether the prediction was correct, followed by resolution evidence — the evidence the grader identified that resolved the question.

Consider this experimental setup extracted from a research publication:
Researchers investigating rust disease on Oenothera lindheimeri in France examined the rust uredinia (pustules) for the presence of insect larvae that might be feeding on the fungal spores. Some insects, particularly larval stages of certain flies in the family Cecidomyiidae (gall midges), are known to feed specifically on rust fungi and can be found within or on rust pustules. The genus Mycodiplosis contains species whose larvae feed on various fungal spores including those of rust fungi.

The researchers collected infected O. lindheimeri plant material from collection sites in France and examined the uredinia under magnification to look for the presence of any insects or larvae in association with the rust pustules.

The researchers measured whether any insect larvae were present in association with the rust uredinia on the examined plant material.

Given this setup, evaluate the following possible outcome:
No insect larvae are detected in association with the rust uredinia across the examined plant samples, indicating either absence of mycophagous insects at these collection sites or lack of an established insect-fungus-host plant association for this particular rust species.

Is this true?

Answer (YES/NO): NO